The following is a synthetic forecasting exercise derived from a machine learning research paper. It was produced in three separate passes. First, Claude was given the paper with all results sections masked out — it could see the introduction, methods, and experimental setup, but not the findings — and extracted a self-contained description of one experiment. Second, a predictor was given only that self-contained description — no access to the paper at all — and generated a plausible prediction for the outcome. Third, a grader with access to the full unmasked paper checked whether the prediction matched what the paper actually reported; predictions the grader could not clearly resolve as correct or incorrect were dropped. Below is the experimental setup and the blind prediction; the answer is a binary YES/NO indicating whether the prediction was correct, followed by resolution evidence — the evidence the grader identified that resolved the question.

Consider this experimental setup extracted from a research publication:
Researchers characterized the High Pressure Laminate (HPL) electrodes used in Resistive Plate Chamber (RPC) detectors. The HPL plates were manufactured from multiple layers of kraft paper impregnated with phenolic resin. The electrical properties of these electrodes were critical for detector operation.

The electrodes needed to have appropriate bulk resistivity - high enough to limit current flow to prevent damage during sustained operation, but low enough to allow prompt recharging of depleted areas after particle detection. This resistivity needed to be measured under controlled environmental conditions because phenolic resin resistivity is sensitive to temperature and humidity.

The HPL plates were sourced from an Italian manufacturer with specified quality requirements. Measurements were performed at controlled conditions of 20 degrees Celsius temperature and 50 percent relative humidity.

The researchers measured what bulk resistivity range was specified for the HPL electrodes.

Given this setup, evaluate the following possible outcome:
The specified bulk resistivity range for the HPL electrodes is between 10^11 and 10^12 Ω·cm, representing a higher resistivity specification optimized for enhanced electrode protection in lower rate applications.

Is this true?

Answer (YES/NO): NO